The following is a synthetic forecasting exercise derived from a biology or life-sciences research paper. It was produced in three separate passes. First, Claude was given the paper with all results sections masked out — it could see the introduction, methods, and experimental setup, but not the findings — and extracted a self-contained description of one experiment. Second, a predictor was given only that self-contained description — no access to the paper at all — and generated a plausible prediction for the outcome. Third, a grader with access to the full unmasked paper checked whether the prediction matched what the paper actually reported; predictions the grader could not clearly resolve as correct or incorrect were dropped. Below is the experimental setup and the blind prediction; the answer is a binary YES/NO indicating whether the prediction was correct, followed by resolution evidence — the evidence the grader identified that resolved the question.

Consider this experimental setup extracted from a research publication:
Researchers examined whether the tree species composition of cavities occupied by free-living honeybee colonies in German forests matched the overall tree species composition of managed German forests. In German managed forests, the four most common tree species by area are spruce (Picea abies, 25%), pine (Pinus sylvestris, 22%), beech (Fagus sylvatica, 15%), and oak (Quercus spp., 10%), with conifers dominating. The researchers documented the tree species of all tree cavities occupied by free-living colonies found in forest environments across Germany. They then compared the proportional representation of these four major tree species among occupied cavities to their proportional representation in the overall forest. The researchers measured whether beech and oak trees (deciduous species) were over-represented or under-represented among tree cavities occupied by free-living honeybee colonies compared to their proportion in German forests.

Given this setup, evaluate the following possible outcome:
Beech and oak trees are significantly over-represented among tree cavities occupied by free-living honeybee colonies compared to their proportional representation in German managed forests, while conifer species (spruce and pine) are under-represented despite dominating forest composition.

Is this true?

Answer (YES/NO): YES